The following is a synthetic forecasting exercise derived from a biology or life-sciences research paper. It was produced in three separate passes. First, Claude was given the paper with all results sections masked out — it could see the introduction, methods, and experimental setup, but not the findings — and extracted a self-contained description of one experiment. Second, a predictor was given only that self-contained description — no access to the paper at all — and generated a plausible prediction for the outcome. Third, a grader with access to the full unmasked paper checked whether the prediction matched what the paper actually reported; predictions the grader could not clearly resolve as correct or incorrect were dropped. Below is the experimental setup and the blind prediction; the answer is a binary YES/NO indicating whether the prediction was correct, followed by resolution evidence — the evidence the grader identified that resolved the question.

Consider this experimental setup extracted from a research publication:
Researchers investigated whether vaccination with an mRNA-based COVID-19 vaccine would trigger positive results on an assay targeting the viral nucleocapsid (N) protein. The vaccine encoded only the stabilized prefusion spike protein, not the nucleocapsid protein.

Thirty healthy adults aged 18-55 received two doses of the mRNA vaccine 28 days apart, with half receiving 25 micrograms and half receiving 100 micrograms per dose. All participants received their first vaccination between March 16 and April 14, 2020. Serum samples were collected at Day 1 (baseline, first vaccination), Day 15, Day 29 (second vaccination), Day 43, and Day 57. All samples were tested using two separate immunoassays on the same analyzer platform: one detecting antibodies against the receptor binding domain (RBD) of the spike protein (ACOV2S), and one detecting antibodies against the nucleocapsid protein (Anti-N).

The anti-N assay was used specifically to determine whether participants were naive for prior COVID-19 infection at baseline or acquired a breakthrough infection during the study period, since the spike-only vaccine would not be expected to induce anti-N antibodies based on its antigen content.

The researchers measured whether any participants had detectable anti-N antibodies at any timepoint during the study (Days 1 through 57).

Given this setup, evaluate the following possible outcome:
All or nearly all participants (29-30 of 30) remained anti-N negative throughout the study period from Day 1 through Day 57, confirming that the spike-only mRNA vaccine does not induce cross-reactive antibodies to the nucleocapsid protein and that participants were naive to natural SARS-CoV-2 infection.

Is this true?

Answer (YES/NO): YES